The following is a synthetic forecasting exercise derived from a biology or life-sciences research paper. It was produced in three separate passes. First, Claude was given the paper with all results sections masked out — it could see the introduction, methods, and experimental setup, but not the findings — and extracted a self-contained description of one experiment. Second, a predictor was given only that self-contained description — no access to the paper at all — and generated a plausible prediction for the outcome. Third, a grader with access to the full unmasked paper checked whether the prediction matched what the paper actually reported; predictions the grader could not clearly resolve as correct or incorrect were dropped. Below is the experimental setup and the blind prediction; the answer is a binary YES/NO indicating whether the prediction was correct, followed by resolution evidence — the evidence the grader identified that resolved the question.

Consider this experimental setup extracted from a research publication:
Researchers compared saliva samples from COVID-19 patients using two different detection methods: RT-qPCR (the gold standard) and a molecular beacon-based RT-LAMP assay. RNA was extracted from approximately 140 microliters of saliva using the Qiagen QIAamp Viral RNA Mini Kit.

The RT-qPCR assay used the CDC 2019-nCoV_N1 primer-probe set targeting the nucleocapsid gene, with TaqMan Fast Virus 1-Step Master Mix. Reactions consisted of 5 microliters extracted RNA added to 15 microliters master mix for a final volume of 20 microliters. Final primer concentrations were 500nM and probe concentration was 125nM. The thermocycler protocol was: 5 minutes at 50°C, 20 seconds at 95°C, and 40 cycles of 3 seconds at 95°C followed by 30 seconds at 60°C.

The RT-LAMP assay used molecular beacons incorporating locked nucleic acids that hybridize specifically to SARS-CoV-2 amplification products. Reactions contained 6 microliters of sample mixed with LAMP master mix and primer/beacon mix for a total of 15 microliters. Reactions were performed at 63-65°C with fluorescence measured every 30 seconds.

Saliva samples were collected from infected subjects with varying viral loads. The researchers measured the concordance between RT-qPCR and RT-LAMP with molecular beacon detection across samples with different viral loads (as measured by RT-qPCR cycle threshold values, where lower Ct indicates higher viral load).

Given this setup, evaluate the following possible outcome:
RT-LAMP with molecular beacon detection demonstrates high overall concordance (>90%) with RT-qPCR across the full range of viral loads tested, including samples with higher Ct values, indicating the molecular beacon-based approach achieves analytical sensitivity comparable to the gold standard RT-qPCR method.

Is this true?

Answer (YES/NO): NO